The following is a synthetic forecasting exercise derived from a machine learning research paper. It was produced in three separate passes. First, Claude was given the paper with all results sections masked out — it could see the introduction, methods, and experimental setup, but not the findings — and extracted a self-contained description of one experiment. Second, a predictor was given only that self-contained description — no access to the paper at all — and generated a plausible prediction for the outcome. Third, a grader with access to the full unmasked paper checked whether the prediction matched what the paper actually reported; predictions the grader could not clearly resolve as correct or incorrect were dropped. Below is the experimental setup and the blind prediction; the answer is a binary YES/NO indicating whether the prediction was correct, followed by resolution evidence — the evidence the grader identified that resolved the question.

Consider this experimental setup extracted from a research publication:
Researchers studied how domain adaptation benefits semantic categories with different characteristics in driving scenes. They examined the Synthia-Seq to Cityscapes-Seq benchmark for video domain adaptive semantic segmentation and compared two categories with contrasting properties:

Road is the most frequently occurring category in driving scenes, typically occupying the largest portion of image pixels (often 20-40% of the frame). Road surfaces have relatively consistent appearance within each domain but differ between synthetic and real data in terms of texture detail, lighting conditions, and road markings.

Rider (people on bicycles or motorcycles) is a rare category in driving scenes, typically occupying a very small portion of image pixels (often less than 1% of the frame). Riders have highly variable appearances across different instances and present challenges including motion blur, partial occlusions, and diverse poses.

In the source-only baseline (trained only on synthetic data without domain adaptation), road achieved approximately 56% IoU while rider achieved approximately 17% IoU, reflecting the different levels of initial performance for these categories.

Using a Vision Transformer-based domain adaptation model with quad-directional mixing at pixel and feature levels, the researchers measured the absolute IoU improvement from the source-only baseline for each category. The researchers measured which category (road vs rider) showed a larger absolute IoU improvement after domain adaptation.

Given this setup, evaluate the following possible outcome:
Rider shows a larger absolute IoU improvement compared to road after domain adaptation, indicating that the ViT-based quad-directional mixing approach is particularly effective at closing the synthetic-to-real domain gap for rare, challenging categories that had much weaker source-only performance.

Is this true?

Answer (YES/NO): NO